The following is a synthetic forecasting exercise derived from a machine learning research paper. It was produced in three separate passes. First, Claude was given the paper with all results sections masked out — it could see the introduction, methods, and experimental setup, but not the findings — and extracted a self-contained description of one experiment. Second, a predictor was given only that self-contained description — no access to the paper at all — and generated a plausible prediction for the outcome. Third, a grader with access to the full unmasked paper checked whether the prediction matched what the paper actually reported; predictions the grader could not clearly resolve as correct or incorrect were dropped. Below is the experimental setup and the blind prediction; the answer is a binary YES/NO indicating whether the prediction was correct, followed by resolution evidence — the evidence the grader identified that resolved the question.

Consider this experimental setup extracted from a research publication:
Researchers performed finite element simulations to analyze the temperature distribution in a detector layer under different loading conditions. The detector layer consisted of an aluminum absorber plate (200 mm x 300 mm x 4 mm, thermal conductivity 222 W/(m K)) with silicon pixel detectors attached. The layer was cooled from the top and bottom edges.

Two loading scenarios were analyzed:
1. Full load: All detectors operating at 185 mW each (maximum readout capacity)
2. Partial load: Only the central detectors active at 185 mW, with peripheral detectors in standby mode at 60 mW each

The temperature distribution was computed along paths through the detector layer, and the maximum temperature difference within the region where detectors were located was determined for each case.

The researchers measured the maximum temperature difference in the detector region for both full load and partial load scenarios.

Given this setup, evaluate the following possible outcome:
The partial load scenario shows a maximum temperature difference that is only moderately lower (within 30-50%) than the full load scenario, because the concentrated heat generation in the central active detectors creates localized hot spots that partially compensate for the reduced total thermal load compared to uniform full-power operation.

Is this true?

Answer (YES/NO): YES